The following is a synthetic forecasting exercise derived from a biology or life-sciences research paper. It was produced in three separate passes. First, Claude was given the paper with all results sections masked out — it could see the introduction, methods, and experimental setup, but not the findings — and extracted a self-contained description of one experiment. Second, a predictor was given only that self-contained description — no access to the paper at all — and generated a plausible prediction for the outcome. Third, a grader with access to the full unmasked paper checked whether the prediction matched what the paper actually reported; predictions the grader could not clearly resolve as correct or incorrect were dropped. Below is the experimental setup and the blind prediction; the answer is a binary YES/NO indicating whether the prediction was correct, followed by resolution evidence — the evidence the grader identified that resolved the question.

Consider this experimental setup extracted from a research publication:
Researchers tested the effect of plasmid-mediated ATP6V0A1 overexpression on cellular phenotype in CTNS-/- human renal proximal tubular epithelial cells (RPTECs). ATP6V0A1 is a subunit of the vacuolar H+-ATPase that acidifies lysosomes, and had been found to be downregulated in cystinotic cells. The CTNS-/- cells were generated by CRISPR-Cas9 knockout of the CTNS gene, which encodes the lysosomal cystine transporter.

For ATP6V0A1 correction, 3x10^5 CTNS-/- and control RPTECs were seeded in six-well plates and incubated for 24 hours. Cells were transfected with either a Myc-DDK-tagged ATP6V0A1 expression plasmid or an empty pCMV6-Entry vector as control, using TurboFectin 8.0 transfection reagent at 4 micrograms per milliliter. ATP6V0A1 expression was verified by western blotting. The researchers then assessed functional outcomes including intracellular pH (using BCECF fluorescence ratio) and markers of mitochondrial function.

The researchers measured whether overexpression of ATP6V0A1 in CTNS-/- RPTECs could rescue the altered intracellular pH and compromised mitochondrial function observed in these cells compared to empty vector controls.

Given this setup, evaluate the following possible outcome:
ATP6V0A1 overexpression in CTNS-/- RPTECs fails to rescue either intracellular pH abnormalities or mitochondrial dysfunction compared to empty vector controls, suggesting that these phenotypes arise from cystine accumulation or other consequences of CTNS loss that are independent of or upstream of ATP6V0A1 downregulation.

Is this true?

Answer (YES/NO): NO